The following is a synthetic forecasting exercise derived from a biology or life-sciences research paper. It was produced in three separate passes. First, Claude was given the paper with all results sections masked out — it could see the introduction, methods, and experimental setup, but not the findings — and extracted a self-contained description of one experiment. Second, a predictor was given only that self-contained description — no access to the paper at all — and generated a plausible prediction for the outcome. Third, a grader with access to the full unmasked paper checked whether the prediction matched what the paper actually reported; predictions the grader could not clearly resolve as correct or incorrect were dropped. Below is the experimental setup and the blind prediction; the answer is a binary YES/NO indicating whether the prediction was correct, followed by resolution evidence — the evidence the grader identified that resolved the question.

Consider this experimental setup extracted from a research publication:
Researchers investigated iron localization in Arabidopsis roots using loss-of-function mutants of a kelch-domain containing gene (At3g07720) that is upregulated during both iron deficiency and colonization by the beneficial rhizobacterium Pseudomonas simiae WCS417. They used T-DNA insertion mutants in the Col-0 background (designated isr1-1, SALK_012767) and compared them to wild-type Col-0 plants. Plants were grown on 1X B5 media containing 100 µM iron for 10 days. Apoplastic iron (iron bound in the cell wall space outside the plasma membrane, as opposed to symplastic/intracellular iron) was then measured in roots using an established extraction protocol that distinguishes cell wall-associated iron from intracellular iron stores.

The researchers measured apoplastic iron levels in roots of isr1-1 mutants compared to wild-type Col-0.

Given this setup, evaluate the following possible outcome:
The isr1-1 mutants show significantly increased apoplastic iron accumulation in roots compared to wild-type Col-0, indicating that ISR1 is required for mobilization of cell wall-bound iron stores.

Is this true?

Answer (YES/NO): YES